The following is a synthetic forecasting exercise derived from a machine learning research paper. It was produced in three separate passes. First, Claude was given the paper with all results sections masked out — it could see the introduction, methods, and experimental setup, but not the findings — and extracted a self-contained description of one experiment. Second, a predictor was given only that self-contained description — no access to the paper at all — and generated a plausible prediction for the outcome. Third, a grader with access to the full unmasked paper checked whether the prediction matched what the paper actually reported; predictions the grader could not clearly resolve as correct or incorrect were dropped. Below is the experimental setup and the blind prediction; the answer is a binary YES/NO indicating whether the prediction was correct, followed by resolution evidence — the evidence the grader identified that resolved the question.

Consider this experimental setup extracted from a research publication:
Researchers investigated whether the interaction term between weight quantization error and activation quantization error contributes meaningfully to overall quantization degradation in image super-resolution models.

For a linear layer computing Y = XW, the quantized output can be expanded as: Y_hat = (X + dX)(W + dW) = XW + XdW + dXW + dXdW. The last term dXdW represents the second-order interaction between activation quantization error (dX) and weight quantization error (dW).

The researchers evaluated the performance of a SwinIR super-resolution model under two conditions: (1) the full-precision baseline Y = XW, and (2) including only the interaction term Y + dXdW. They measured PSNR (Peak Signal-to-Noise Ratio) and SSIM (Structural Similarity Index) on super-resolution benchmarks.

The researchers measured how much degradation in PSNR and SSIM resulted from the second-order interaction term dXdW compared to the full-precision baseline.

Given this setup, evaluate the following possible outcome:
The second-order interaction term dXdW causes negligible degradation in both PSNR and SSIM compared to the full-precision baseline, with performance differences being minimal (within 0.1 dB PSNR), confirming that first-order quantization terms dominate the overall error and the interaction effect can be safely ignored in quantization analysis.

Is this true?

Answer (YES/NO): YES